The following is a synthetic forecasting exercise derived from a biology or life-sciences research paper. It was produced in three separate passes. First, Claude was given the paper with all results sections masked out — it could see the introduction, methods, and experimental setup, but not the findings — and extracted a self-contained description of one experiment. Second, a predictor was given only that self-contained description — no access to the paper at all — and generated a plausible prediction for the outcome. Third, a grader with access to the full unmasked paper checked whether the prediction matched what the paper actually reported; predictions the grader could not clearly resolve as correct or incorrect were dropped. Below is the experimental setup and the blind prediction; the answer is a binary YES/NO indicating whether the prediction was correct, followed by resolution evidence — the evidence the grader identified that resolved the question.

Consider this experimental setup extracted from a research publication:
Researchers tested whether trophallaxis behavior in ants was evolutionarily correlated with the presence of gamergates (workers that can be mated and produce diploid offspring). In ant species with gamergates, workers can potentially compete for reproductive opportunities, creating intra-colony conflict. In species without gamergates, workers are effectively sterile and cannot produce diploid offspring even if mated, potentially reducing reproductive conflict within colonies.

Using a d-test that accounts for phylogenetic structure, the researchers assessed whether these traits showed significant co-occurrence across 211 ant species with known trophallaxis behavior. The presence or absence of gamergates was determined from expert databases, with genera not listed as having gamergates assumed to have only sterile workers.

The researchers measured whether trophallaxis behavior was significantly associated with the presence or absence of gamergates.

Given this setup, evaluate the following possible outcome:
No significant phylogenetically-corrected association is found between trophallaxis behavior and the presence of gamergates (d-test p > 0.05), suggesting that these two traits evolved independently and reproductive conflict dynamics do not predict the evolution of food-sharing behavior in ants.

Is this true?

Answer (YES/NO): NO